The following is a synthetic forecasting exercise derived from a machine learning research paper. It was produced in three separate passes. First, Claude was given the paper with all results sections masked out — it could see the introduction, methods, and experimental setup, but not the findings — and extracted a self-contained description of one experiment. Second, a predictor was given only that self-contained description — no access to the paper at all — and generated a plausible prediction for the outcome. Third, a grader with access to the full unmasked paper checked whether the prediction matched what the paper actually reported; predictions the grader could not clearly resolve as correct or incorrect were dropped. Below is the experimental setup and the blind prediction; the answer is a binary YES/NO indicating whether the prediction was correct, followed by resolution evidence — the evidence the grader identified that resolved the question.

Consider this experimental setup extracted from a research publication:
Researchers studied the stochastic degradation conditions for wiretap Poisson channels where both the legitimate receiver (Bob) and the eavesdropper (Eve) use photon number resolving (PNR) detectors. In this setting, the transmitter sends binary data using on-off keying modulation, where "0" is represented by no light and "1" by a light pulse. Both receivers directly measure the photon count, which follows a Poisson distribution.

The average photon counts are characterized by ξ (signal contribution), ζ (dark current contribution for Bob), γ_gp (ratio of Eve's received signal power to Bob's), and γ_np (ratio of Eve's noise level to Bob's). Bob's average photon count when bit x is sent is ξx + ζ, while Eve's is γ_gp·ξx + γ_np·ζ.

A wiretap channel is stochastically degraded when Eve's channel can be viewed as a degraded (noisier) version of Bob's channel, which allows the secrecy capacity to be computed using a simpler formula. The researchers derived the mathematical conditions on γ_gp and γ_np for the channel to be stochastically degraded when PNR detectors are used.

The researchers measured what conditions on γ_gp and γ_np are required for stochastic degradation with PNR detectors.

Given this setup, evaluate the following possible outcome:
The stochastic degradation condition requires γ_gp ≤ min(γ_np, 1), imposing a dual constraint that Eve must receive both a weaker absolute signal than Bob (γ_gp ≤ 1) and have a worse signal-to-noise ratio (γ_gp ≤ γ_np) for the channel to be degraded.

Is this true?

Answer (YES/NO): YES